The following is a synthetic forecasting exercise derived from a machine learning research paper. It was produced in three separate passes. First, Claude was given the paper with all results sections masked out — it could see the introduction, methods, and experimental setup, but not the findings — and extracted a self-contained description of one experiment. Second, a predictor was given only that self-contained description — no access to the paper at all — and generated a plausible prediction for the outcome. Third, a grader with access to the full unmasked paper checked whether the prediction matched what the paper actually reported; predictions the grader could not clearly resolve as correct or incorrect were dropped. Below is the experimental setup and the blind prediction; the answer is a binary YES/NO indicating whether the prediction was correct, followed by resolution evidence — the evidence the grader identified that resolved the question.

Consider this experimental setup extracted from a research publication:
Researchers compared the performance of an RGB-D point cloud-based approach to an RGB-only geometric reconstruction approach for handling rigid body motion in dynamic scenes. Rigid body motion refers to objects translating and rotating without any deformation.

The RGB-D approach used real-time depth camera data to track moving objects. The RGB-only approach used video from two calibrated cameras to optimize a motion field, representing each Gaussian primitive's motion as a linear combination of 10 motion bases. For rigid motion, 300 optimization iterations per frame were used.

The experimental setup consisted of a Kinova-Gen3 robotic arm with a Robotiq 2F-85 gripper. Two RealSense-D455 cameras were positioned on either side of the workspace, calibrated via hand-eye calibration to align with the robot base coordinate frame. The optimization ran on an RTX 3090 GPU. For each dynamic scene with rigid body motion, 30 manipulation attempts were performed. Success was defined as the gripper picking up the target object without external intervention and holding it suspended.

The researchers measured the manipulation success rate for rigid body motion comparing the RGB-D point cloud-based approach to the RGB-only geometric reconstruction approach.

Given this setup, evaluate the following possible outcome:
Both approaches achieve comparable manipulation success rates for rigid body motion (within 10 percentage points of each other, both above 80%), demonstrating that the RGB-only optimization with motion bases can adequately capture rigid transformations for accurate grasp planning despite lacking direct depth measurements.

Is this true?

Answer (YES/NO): YES